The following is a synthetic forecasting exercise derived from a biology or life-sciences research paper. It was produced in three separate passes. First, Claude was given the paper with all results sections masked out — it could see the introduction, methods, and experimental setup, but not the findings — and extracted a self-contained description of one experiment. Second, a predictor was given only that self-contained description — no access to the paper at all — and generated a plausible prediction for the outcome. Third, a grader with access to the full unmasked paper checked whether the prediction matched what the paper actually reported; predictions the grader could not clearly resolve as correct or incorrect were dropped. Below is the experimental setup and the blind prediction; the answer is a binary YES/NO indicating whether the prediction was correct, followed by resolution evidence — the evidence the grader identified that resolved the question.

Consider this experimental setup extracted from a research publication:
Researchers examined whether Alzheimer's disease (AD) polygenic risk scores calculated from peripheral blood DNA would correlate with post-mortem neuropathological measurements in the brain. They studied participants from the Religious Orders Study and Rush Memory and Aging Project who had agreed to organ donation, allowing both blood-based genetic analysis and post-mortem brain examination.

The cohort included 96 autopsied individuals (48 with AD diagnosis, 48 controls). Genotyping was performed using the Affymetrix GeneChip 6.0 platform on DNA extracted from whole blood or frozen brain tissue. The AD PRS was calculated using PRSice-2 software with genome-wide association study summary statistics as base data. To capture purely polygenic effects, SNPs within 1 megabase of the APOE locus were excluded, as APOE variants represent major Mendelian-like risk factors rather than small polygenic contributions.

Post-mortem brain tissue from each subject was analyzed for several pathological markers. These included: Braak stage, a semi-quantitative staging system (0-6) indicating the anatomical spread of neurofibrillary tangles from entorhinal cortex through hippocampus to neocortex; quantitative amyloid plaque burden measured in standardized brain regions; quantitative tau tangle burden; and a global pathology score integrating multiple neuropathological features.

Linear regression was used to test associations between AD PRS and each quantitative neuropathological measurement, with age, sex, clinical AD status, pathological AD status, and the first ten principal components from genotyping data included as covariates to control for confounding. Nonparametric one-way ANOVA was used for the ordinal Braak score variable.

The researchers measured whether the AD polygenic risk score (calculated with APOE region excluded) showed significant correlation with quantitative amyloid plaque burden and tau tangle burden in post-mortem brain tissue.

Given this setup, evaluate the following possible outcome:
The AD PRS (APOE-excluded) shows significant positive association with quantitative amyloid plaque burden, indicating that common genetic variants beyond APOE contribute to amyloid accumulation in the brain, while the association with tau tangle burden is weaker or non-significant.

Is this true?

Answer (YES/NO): NO